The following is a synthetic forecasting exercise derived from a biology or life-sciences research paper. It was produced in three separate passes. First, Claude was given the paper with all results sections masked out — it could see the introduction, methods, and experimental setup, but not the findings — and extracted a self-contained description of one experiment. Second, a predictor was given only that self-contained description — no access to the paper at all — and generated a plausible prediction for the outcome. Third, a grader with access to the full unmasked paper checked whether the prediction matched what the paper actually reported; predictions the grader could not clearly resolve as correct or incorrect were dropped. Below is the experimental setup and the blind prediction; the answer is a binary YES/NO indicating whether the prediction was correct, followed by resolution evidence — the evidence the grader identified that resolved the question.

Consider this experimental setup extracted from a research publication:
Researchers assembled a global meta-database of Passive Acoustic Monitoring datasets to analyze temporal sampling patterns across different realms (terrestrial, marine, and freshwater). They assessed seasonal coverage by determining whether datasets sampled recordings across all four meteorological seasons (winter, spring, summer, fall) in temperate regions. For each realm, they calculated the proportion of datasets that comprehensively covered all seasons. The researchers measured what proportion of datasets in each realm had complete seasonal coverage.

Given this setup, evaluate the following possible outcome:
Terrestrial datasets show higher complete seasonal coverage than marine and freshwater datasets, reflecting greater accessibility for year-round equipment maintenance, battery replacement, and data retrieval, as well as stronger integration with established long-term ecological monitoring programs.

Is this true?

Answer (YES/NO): NO